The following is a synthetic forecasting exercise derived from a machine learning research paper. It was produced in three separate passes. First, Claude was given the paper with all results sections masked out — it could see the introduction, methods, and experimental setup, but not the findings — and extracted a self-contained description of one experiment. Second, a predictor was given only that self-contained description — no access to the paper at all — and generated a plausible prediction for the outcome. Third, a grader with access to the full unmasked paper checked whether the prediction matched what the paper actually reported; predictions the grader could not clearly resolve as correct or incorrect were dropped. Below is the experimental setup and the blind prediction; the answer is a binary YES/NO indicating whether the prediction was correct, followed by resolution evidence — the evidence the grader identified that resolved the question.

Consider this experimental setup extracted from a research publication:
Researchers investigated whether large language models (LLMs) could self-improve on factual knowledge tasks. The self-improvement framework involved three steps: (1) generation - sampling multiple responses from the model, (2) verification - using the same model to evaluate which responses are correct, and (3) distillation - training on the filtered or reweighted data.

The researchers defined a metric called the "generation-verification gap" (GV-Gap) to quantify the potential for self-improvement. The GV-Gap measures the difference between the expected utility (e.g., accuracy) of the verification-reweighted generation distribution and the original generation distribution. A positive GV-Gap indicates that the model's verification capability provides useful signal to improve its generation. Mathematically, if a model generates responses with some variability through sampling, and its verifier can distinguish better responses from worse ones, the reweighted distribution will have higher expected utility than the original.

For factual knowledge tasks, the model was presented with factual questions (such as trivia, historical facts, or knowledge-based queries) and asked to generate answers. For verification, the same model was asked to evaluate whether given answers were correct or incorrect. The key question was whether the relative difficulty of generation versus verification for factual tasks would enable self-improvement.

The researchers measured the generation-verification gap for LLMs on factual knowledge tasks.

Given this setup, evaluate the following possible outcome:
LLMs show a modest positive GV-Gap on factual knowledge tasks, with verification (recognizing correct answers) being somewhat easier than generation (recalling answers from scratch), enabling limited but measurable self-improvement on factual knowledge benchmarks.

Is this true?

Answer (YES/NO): NO